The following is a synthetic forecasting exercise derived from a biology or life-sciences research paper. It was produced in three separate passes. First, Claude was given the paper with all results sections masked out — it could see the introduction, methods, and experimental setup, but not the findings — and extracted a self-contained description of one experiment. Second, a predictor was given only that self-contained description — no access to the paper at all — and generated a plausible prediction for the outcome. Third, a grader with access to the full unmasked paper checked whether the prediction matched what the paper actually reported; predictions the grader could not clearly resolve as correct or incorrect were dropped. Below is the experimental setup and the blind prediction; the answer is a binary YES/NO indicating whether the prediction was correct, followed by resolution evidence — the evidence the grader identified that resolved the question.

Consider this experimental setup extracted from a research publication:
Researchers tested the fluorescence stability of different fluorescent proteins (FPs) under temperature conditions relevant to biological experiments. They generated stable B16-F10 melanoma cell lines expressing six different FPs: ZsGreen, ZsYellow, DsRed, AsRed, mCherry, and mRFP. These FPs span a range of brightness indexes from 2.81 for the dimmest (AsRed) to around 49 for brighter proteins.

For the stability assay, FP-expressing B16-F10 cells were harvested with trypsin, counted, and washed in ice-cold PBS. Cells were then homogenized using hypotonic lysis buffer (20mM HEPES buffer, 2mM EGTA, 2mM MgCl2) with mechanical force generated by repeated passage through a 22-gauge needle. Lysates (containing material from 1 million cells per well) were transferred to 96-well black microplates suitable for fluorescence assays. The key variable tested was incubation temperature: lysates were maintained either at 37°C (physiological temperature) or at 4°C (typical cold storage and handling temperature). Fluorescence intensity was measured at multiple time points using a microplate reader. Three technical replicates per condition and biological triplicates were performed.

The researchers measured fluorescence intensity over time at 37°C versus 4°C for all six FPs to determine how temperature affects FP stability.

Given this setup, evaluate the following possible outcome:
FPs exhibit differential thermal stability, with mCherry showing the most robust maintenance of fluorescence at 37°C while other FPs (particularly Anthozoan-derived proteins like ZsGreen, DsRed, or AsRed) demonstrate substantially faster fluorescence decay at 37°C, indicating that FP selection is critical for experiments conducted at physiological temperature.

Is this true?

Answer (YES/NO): NO